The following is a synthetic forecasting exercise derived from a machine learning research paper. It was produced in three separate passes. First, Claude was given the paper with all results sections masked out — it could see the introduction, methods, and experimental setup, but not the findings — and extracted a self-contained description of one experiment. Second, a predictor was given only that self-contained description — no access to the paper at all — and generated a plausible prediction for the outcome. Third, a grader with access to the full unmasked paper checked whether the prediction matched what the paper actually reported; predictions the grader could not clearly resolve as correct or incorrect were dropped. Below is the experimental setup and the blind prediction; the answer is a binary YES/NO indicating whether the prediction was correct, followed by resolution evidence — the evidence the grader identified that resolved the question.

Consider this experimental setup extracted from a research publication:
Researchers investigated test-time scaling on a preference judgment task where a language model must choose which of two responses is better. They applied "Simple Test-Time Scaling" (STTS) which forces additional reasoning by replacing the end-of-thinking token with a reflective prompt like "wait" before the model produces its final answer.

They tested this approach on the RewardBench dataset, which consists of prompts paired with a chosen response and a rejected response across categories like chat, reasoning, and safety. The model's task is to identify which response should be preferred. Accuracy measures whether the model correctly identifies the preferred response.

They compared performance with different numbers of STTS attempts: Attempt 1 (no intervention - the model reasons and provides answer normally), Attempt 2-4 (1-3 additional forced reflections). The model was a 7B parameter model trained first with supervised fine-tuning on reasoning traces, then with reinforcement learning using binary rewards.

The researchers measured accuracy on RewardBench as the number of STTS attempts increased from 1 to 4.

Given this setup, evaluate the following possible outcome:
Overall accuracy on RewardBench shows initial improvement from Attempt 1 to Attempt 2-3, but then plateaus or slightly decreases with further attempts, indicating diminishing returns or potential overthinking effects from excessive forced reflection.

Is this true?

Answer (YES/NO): NO